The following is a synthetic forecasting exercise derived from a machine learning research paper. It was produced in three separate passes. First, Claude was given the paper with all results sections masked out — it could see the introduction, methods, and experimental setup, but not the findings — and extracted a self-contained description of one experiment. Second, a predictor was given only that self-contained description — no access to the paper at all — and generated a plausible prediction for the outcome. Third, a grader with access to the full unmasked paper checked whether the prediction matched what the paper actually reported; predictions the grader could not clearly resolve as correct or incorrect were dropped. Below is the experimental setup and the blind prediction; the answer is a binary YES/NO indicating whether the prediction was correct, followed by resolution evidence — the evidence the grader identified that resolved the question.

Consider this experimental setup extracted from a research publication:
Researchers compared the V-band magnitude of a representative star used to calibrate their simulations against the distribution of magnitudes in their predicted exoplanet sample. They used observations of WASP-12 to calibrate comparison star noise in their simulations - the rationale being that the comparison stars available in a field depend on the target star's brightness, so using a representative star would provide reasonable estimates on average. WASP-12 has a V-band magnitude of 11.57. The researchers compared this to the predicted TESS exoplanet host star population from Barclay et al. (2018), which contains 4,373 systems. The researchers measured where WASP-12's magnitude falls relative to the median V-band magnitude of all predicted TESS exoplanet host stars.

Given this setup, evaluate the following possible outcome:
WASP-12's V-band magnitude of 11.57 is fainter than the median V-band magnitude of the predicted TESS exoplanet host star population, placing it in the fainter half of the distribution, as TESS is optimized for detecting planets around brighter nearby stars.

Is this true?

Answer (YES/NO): NO